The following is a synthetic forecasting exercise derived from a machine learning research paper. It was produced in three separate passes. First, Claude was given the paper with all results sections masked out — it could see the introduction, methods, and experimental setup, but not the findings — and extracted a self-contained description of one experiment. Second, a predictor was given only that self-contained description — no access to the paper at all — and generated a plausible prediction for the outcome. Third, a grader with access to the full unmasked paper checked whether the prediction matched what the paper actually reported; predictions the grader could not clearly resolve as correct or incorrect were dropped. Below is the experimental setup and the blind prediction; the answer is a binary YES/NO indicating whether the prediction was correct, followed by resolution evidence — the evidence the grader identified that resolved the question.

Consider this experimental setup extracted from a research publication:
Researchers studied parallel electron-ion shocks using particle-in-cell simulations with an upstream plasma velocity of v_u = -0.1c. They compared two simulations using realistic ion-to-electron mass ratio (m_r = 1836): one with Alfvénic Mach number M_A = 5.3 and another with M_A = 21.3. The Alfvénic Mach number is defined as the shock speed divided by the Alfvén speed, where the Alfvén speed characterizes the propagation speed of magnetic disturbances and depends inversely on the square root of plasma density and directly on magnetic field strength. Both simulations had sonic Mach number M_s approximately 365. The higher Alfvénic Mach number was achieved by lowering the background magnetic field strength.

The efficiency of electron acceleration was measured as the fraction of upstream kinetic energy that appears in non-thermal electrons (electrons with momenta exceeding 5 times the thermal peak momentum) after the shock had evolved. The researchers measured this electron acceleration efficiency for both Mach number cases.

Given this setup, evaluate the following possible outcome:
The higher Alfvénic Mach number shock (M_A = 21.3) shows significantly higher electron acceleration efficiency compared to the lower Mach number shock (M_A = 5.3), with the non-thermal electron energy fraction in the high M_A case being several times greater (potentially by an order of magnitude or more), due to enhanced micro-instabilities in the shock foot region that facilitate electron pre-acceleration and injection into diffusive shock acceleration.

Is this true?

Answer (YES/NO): NO